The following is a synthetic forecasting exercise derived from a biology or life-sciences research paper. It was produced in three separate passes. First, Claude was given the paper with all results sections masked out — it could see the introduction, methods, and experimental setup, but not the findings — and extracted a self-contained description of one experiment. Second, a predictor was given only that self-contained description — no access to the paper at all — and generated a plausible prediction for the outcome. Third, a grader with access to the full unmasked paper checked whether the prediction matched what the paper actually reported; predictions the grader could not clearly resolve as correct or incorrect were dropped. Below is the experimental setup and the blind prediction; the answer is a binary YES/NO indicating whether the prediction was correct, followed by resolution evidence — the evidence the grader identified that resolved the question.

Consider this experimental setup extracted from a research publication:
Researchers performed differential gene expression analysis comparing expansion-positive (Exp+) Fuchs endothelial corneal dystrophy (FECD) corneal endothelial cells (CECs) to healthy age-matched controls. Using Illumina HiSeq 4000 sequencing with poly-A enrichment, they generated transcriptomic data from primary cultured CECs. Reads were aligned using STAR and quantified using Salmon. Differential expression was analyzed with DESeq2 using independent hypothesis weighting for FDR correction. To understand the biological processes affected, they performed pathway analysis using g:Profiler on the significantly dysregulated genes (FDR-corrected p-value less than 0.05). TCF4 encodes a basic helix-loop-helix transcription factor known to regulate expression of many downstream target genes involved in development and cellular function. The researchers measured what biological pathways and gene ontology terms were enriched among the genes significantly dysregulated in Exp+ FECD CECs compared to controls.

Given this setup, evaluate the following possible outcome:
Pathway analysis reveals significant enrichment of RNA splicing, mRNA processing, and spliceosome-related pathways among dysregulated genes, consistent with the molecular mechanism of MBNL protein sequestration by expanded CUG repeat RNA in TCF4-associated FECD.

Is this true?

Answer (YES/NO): NO